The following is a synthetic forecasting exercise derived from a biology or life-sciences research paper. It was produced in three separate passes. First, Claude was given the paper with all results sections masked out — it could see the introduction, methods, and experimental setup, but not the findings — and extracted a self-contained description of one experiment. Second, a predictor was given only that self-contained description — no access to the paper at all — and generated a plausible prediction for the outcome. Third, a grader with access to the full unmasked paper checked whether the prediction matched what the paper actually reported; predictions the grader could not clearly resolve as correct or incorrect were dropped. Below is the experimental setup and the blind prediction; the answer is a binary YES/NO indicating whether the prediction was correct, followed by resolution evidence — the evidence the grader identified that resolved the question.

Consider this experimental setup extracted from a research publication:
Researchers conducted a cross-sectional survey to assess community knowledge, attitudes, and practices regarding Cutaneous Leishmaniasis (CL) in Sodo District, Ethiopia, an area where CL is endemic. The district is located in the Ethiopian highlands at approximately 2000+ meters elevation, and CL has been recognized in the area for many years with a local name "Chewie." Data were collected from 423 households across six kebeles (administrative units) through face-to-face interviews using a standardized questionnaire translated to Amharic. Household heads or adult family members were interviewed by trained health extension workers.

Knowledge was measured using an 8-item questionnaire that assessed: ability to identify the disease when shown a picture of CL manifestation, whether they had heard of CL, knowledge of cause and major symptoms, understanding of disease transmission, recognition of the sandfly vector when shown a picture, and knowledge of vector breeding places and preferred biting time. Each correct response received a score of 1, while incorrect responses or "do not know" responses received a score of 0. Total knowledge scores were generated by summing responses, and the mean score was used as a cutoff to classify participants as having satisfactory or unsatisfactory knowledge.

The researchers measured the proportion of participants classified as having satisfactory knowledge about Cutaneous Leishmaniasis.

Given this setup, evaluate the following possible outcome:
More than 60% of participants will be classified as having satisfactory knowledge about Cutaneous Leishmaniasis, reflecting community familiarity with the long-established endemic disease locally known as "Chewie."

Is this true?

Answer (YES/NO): YES